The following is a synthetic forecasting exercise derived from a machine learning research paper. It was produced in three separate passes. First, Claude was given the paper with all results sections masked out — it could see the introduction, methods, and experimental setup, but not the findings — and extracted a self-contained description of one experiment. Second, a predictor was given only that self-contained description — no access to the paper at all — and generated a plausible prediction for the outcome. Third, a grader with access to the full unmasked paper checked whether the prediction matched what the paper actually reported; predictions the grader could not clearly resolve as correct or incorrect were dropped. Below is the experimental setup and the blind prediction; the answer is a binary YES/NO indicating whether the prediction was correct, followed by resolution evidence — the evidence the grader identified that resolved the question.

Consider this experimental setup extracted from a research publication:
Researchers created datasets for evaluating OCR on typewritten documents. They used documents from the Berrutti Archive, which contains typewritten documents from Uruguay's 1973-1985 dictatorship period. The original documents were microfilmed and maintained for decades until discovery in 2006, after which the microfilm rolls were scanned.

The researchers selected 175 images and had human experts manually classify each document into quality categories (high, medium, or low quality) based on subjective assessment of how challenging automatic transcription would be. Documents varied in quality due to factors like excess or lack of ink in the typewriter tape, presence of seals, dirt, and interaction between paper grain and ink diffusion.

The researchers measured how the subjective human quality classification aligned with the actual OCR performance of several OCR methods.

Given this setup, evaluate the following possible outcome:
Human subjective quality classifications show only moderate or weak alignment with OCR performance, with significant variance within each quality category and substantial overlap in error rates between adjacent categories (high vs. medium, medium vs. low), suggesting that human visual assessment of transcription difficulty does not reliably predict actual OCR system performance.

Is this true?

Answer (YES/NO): NO